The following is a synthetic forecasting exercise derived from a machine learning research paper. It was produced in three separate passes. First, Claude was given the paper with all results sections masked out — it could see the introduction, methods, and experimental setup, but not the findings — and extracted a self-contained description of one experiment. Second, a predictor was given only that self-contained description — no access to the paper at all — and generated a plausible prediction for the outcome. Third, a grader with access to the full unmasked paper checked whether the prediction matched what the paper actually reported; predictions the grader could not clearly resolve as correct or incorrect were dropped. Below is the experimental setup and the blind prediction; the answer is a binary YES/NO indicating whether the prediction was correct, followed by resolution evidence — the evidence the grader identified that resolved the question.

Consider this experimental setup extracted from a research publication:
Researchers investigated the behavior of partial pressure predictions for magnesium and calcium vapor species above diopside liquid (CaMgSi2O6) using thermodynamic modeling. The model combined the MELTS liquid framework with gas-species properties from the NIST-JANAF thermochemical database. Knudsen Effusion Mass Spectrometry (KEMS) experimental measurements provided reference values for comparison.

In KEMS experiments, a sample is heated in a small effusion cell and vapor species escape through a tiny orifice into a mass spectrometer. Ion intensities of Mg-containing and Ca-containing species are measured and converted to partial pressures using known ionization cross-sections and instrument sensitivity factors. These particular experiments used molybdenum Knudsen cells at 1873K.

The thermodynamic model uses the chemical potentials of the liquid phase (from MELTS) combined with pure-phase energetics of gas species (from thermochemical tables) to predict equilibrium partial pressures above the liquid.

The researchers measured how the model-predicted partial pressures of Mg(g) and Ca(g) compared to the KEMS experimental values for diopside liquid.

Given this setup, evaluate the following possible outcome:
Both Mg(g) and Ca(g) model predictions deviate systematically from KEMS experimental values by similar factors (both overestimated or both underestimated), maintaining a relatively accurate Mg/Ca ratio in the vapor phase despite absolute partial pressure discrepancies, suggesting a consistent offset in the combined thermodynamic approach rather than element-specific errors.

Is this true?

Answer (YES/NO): NO